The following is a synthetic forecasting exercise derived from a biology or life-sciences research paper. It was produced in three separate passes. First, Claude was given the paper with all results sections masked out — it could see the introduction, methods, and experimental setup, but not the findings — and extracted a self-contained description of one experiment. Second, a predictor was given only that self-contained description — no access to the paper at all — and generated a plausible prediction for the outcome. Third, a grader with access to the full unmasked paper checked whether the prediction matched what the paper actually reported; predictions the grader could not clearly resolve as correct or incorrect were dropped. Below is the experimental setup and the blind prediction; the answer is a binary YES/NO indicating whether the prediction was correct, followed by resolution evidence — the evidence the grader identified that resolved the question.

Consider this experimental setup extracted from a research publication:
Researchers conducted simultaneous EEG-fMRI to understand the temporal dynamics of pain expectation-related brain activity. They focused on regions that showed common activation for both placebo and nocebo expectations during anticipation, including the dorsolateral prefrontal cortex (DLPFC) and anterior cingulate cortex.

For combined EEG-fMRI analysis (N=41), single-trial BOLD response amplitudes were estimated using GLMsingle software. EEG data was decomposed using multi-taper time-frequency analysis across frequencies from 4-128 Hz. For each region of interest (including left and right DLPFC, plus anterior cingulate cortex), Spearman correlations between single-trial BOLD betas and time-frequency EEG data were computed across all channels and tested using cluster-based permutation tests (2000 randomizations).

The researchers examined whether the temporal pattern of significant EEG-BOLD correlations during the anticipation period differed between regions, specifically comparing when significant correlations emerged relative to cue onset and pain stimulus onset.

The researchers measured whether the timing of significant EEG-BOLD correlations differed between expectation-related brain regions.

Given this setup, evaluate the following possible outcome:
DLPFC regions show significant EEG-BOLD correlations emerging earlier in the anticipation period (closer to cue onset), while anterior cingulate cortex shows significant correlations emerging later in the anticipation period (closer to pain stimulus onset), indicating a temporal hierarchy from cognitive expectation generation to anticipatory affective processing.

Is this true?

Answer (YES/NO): YES